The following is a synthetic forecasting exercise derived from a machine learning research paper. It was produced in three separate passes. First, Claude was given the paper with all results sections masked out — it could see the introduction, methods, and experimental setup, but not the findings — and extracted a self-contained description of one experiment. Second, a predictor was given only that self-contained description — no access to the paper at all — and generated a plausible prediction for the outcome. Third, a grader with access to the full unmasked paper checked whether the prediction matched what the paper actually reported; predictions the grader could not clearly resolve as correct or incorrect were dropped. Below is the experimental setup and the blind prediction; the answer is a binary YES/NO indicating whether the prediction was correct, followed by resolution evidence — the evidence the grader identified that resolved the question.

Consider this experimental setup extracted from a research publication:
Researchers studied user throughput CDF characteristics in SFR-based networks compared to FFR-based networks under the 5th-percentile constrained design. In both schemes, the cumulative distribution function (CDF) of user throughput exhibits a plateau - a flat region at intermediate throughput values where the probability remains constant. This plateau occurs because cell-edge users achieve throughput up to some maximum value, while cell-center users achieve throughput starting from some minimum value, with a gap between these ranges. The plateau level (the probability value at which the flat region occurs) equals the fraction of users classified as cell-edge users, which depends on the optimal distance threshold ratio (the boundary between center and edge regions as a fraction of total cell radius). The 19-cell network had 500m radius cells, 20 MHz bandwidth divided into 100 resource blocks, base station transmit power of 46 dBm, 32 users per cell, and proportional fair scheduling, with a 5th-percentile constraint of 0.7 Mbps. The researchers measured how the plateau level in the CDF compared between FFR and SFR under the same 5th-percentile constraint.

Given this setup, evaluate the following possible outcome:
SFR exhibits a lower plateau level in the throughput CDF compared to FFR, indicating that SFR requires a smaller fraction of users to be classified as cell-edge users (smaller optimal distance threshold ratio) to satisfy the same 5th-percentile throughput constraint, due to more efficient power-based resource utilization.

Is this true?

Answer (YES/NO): NO